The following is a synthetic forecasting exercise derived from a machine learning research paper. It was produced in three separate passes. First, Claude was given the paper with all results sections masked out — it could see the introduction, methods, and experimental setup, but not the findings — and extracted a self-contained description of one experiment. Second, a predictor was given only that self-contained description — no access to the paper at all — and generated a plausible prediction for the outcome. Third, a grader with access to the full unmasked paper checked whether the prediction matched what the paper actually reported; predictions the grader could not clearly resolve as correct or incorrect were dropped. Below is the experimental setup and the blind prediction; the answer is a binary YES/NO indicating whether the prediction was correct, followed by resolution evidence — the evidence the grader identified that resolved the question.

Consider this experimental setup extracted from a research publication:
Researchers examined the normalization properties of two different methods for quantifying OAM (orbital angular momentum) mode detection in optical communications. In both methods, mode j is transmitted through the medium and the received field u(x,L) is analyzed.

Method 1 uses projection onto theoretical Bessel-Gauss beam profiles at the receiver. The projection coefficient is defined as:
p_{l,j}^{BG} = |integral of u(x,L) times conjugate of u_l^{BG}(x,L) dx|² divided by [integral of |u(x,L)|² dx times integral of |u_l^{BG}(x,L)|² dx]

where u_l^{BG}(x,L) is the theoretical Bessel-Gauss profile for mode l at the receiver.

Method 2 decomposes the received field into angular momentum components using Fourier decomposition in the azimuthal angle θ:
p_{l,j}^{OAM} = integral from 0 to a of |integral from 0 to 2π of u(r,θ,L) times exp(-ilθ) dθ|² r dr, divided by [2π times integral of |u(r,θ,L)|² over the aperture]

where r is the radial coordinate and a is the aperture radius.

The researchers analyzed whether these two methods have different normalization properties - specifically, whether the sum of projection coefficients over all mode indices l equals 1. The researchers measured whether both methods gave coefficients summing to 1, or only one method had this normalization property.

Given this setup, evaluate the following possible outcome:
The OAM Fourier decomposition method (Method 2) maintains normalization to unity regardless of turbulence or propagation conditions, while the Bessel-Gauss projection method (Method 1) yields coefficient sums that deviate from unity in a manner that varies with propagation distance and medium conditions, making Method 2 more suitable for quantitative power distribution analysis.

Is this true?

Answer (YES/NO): NO